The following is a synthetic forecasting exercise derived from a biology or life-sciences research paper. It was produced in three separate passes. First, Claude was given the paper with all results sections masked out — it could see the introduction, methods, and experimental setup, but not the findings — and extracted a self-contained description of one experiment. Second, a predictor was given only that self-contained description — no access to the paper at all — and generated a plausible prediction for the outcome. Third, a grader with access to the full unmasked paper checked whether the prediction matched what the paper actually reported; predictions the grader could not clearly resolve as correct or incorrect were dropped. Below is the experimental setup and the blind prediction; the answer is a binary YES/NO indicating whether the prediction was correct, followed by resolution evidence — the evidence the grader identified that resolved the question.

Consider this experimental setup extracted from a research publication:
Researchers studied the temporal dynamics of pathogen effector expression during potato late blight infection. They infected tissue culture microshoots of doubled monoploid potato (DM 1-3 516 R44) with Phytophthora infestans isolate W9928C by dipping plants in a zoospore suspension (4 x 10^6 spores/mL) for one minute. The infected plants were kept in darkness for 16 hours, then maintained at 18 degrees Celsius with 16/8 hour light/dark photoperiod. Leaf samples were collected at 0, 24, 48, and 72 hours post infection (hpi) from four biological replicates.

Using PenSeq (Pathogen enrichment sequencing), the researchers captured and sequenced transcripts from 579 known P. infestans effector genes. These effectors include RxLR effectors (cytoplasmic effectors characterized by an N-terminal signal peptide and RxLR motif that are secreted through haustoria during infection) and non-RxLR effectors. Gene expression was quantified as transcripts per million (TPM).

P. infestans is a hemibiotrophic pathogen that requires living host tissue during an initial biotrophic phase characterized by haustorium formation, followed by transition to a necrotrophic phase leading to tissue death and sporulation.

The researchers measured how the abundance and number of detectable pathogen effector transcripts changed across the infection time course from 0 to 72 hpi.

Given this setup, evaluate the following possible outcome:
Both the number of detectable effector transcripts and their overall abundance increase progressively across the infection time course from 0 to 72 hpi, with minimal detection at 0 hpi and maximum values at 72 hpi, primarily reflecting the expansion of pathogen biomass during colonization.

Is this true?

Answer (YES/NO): NO